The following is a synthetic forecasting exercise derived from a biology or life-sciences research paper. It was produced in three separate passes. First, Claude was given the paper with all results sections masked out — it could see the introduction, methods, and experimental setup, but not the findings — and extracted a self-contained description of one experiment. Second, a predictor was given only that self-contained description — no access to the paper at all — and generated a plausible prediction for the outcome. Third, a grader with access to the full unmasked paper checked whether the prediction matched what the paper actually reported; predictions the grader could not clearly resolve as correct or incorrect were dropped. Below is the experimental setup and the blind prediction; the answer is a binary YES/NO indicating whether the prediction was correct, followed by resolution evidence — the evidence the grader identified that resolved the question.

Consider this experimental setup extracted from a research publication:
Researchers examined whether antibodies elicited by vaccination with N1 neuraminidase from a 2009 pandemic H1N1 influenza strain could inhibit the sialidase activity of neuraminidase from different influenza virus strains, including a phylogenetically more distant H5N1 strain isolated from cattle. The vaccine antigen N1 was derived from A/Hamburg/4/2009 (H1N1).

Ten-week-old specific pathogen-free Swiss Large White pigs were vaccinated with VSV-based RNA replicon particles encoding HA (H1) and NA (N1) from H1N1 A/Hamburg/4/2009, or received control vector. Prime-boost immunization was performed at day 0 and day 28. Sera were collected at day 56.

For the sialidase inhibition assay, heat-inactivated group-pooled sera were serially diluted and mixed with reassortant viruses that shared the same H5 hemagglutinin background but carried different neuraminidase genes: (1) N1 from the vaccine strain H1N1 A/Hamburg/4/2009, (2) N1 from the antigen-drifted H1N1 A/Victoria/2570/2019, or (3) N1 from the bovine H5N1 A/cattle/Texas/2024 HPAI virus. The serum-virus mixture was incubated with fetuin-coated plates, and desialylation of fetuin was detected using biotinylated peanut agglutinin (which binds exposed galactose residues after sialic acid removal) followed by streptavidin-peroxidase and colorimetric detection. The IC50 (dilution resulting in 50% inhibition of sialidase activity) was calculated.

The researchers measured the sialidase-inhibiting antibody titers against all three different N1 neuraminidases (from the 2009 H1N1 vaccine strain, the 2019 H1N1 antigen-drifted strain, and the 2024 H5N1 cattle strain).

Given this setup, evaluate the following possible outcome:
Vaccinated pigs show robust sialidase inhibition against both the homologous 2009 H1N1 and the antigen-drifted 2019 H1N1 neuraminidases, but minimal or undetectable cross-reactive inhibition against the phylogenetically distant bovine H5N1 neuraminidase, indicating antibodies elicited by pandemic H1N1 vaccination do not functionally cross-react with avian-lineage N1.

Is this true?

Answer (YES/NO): NO